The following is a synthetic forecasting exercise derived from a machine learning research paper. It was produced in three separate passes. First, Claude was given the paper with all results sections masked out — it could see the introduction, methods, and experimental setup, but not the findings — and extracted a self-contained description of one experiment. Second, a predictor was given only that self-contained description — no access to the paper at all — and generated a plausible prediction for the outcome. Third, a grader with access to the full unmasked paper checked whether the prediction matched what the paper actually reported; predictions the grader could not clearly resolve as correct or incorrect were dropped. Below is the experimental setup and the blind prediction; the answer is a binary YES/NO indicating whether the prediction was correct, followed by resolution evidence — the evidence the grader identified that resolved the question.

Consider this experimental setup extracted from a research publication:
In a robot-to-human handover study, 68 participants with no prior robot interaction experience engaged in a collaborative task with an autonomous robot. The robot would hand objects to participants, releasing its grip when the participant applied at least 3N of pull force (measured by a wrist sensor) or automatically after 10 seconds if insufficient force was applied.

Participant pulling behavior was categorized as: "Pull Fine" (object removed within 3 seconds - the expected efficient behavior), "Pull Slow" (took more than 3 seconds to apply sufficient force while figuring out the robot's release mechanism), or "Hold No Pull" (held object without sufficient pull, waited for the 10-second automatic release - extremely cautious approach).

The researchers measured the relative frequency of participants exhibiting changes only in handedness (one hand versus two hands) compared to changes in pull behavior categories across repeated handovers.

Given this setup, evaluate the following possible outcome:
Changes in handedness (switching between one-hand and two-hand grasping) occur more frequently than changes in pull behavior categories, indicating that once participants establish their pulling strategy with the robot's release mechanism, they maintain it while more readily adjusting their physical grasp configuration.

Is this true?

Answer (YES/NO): NO